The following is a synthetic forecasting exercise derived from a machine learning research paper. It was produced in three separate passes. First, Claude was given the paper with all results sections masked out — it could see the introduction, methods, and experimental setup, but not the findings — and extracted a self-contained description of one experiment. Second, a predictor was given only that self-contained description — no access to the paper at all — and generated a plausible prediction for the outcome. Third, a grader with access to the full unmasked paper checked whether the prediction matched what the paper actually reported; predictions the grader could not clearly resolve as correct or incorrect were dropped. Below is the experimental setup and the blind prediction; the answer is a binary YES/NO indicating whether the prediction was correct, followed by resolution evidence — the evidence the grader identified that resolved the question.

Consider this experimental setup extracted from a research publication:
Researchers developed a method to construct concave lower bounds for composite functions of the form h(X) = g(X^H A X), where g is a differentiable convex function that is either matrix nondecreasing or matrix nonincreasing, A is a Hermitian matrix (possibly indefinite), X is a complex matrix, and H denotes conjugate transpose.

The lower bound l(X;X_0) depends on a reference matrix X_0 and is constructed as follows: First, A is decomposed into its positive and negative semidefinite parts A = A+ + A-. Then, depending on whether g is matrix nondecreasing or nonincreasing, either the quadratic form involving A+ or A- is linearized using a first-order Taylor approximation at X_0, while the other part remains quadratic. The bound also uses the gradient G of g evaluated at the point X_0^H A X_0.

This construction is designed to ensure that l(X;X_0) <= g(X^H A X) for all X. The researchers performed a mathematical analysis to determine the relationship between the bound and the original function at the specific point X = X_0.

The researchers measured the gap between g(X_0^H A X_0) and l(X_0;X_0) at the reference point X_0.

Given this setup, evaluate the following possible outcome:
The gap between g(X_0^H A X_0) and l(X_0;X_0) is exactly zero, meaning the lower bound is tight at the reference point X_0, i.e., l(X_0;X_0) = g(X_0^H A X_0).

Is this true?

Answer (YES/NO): YES